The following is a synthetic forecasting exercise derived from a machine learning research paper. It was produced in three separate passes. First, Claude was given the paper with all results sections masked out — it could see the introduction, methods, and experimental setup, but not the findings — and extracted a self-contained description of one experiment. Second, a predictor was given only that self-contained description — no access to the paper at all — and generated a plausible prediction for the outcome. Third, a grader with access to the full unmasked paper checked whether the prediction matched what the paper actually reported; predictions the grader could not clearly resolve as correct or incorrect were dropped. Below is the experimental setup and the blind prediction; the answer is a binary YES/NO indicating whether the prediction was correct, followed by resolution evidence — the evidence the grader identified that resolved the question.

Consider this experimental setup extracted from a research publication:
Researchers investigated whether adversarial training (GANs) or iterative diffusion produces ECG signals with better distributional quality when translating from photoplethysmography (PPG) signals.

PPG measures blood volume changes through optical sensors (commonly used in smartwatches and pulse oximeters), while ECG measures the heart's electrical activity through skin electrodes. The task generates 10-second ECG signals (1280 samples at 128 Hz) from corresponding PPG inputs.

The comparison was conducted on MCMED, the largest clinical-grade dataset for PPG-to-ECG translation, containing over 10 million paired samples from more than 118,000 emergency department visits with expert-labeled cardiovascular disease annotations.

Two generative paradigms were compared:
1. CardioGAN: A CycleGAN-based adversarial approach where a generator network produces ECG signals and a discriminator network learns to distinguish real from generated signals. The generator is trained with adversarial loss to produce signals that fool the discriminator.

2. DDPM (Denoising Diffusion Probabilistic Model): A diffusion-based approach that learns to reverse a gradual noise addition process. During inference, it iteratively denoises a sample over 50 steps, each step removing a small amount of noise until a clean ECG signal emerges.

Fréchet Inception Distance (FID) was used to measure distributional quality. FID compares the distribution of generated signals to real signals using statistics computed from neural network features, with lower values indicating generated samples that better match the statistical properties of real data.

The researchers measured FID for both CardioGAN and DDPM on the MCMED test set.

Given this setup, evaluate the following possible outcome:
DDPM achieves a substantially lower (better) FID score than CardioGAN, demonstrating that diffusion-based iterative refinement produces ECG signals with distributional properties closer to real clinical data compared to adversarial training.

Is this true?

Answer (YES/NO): YES